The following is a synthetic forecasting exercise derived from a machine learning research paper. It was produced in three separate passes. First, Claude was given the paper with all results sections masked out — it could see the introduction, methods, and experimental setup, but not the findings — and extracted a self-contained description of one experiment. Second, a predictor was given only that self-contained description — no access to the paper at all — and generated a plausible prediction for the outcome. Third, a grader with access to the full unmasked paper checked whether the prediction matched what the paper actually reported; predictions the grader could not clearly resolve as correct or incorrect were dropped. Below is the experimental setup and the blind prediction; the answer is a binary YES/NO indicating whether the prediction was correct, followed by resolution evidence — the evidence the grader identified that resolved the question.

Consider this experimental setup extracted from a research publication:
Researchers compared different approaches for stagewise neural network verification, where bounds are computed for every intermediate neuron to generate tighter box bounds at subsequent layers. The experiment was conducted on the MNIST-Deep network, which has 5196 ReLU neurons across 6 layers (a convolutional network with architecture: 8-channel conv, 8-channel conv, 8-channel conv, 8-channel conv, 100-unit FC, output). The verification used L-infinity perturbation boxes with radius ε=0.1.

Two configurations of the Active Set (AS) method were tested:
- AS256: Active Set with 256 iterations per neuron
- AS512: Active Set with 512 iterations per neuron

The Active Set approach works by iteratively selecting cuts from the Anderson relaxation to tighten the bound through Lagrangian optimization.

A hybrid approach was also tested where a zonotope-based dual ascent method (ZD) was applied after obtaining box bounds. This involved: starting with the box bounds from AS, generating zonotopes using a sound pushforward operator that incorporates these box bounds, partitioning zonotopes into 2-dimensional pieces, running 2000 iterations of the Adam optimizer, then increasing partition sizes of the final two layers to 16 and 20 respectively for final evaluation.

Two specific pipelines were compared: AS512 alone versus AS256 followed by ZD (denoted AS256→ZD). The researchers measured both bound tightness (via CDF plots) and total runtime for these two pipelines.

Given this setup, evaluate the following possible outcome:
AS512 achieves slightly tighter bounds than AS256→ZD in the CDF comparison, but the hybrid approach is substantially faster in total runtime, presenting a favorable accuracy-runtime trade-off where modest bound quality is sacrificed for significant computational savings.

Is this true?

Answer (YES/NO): NO